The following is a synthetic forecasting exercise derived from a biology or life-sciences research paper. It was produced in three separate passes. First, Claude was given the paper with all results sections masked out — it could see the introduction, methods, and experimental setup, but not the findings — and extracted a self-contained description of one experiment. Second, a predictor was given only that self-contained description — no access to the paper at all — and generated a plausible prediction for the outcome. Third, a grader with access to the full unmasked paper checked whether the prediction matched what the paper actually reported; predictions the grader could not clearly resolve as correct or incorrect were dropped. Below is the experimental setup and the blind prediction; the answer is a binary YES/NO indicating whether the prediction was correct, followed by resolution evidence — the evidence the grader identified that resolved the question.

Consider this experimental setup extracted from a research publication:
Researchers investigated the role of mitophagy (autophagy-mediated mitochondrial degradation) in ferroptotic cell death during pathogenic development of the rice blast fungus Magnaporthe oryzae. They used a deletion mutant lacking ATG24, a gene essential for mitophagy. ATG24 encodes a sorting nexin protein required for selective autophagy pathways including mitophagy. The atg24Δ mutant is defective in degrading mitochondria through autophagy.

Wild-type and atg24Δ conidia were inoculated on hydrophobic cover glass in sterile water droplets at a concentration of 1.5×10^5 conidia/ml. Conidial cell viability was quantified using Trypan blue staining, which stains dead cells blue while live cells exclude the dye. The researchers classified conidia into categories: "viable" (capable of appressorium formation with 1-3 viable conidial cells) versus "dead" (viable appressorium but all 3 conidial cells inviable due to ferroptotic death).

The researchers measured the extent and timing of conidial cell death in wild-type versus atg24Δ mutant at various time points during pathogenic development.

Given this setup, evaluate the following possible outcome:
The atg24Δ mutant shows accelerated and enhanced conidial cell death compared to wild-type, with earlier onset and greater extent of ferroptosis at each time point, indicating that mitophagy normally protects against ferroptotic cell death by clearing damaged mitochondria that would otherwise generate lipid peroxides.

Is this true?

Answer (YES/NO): NO